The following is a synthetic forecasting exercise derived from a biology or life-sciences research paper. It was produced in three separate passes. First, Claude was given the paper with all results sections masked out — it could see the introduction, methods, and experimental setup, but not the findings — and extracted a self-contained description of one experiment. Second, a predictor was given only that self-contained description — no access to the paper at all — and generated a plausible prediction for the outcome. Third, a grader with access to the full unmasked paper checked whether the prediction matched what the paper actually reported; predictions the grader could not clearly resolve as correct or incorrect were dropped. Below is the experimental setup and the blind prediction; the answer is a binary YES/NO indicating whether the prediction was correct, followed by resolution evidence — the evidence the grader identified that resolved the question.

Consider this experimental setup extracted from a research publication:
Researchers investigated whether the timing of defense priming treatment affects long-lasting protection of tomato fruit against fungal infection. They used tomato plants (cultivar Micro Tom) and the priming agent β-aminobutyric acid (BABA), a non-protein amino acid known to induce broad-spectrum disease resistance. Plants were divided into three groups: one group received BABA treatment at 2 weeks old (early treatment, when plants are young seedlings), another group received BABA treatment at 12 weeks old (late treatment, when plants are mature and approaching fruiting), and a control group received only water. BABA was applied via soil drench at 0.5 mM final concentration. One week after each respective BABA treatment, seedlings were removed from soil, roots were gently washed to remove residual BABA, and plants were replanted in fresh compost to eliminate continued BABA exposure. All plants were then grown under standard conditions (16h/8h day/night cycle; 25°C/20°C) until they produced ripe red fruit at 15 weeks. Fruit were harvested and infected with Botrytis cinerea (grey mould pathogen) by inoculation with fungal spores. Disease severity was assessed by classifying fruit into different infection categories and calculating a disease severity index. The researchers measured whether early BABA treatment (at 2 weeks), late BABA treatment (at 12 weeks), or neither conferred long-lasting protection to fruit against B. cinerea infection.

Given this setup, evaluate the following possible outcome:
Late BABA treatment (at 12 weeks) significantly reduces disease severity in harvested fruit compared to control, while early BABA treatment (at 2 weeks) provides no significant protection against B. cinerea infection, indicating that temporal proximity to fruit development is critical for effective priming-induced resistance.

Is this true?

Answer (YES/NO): NO